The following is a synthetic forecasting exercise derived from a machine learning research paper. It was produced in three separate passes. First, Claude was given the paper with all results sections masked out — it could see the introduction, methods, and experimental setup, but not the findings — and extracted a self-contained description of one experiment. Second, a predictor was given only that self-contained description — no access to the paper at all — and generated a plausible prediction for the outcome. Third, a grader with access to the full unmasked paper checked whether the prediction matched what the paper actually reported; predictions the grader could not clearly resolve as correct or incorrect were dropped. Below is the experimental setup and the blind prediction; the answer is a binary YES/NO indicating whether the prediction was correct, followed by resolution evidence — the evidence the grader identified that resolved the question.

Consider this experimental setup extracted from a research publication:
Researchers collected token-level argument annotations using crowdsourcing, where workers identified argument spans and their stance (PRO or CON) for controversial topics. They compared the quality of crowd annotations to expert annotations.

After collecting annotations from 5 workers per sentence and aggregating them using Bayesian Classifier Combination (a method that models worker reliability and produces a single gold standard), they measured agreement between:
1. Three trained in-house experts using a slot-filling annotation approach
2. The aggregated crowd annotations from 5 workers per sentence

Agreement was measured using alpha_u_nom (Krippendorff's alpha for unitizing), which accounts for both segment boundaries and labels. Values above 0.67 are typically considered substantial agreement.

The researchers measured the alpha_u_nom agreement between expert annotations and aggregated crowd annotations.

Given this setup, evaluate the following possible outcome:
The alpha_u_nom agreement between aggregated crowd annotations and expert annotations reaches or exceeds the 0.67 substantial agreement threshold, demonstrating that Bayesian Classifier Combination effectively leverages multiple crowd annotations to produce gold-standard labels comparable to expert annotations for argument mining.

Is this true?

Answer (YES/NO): YES